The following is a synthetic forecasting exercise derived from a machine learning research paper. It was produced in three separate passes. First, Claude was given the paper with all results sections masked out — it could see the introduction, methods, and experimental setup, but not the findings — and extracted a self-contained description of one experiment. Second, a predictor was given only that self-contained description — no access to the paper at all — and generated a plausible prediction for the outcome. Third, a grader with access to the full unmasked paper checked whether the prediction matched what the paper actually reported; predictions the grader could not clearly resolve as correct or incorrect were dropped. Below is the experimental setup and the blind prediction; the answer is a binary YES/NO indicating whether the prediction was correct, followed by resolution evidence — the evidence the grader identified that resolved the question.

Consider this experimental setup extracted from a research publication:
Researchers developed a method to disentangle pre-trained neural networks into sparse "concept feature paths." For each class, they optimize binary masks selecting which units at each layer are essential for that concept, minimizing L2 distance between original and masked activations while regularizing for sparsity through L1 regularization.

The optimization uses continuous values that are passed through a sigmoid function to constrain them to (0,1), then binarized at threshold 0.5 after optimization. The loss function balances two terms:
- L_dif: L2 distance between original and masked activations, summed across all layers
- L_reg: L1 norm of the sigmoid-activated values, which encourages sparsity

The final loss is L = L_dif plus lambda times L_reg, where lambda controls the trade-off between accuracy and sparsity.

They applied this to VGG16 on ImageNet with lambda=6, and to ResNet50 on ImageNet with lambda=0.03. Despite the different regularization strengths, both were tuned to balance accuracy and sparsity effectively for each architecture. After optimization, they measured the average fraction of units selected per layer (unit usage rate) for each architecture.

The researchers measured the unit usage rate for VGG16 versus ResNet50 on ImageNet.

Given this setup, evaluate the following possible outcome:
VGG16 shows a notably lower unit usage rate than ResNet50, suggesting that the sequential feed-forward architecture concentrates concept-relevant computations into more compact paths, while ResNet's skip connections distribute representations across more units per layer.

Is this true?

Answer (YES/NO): NO